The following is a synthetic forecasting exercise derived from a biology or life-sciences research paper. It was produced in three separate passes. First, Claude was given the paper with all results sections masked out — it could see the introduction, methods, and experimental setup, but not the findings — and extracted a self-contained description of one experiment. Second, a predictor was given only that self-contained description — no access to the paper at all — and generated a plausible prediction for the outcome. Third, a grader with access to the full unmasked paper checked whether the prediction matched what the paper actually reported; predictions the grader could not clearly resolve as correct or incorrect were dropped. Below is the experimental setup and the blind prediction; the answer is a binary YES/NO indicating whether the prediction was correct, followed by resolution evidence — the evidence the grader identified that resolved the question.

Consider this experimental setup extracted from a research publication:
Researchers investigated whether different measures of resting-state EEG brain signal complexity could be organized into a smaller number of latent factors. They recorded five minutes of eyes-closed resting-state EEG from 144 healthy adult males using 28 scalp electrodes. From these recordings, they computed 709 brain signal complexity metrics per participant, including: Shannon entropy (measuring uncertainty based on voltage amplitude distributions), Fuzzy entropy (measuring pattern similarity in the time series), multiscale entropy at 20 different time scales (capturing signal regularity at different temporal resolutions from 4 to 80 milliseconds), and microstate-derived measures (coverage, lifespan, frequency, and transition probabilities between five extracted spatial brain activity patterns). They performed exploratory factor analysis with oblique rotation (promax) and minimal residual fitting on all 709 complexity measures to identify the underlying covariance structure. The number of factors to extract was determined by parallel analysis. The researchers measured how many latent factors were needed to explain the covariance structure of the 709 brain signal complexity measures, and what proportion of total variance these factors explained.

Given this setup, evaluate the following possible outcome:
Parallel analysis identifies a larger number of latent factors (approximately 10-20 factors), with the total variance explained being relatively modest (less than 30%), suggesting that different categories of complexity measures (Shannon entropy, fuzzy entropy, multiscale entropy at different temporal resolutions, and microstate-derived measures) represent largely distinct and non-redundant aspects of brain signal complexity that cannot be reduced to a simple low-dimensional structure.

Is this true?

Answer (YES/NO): NO